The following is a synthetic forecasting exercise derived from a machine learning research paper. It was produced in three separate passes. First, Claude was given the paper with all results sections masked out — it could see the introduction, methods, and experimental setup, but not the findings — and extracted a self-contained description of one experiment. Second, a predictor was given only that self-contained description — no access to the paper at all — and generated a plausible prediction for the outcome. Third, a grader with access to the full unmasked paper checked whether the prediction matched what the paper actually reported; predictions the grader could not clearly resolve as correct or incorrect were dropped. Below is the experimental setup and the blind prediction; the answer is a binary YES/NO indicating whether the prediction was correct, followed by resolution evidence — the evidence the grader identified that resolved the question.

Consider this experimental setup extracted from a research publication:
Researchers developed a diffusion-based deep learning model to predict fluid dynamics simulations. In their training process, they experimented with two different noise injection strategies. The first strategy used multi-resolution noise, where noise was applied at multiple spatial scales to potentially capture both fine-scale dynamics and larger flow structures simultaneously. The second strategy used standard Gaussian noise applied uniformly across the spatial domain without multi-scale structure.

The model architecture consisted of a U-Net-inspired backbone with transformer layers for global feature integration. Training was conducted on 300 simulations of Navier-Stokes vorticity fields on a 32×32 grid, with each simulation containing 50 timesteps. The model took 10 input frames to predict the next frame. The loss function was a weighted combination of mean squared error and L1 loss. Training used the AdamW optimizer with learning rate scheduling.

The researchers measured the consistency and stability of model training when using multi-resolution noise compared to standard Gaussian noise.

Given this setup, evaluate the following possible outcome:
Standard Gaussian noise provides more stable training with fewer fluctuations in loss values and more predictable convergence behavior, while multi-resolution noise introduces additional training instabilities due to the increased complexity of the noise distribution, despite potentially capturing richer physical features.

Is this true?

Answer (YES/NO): YES